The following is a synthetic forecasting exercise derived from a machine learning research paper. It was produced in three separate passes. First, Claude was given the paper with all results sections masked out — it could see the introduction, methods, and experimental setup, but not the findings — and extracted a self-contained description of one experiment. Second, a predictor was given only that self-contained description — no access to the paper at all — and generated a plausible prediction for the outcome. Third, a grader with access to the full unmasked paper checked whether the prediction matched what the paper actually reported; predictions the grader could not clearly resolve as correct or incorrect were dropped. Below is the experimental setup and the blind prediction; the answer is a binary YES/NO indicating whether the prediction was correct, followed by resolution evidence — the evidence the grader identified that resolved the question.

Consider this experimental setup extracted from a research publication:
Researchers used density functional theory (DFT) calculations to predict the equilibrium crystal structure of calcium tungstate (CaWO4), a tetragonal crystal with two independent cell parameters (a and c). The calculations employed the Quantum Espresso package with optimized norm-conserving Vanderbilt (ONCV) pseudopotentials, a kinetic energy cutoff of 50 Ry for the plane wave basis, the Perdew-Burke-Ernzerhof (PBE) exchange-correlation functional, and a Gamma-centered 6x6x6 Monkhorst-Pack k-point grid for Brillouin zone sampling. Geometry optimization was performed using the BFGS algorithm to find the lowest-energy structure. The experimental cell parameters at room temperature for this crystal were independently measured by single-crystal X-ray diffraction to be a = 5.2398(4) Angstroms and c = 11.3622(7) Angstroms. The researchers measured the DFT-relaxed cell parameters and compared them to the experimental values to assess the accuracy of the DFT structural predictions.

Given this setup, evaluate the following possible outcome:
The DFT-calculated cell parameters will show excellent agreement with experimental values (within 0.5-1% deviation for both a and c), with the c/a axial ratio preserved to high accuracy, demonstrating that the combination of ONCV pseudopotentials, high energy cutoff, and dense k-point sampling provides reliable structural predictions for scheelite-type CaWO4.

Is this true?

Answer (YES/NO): NO